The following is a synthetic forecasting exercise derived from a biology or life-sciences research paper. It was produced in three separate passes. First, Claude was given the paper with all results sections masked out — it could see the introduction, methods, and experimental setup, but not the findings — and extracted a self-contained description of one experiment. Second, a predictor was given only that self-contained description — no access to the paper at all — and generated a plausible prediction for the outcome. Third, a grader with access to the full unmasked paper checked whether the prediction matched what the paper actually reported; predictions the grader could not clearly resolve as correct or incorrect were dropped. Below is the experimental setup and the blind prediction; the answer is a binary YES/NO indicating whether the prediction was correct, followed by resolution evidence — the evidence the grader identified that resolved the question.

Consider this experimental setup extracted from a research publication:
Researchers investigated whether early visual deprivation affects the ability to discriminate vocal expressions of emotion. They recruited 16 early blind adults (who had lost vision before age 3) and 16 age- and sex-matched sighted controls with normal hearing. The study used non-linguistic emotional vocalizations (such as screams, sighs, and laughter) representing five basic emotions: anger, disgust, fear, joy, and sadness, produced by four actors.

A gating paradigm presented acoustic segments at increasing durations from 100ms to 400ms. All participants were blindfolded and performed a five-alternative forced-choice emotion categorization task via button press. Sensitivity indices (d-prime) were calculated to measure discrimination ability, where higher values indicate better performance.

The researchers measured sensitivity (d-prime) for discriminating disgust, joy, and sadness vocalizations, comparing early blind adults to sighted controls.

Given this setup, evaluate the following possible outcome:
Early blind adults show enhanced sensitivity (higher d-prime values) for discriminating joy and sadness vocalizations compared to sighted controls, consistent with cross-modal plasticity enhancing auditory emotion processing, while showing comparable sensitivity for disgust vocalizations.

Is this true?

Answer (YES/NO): NO